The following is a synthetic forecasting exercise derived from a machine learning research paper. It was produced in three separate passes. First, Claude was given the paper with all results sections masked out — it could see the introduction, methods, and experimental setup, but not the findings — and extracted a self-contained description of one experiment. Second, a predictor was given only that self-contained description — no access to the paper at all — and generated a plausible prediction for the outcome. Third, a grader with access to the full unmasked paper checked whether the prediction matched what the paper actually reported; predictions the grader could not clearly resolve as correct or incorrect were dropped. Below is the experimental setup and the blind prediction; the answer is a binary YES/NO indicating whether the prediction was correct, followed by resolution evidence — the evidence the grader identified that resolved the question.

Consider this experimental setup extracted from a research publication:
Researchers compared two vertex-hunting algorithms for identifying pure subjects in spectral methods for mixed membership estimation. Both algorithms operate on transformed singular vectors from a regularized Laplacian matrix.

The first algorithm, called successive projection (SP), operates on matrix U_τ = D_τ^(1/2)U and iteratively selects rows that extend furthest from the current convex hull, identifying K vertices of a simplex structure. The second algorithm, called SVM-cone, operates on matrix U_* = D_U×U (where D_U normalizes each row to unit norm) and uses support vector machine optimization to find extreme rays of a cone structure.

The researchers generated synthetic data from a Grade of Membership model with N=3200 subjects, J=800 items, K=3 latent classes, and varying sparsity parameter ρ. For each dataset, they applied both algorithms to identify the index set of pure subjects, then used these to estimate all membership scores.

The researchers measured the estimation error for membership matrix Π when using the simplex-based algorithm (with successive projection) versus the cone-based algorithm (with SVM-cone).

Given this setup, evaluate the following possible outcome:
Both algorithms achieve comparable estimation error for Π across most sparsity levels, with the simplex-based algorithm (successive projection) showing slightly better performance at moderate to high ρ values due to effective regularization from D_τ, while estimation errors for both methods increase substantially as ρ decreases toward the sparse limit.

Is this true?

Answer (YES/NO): NO